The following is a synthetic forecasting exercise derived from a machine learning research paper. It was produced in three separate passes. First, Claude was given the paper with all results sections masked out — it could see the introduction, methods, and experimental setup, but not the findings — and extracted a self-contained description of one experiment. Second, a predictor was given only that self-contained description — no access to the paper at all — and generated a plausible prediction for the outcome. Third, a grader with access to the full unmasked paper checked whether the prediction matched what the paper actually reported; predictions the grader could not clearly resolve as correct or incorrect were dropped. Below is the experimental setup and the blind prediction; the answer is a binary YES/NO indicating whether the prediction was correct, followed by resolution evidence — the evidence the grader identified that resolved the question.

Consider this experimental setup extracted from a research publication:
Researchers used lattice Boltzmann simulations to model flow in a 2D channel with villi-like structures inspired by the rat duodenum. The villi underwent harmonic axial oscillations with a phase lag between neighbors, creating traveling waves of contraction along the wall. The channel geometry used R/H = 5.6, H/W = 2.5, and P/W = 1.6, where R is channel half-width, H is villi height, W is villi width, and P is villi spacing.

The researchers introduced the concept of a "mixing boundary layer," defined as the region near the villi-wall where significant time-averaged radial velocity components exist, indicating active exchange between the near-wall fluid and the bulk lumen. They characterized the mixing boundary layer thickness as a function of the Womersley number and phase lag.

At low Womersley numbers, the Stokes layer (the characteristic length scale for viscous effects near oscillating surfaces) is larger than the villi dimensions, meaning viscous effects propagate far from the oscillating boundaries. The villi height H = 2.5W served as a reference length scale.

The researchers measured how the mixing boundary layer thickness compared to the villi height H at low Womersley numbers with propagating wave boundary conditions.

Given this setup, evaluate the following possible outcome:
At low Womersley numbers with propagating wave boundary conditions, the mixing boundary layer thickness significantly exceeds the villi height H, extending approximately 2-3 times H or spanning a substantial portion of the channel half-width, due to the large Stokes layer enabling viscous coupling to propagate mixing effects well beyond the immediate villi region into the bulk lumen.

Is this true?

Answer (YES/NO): YES